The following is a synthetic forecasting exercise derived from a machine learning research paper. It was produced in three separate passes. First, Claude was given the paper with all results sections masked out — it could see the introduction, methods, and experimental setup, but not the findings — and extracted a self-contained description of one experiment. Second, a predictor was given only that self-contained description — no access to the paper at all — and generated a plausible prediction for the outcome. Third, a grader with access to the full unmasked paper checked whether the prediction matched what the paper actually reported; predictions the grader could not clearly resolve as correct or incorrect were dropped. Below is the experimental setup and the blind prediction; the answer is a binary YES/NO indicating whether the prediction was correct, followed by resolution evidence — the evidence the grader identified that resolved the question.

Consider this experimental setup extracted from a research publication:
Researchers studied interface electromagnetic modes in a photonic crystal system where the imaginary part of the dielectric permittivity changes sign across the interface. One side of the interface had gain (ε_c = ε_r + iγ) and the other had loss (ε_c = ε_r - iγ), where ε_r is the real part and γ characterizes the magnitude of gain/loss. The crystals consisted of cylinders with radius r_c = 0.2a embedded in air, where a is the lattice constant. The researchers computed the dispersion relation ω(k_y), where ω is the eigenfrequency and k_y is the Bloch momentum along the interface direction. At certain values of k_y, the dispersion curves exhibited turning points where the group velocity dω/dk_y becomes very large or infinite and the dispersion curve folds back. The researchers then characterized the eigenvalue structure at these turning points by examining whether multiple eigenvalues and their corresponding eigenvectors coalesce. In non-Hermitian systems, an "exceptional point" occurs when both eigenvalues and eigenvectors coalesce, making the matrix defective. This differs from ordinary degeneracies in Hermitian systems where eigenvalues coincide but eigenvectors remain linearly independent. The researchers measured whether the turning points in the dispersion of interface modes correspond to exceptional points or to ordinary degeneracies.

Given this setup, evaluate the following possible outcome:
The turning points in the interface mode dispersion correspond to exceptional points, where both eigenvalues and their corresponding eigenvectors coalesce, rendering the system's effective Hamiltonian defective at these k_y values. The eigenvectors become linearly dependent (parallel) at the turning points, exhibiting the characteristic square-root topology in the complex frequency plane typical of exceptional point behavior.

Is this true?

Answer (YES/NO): YES